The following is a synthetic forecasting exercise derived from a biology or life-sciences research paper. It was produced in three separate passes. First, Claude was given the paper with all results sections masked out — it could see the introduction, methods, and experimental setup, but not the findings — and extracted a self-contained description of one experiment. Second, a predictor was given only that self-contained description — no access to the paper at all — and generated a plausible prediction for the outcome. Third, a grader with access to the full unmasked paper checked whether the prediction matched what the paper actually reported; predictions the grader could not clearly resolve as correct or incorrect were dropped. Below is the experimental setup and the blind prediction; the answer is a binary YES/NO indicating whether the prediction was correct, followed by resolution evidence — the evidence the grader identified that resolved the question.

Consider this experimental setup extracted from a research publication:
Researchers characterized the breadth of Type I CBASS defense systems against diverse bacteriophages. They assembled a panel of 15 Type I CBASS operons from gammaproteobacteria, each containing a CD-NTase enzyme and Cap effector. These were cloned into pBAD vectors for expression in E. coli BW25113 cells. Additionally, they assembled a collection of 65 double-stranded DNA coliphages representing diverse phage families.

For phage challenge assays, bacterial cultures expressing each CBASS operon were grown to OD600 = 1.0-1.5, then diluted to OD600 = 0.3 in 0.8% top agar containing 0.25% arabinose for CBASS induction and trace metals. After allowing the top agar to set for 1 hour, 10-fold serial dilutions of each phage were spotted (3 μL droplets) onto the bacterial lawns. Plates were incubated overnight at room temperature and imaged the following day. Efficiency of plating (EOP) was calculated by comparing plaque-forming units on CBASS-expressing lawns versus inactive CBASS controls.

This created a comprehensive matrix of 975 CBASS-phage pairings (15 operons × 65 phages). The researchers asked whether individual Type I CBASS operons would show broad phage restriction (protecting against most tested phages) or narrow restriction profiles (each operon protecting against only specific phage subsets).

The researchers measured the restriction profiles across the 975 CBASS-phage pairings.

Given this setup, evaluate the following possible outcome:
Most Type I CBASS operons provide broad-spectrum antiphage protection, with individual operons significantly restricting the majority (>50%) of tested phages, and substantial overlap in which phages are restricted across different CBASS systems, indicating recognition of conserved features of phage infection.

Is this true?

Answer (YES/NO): NO